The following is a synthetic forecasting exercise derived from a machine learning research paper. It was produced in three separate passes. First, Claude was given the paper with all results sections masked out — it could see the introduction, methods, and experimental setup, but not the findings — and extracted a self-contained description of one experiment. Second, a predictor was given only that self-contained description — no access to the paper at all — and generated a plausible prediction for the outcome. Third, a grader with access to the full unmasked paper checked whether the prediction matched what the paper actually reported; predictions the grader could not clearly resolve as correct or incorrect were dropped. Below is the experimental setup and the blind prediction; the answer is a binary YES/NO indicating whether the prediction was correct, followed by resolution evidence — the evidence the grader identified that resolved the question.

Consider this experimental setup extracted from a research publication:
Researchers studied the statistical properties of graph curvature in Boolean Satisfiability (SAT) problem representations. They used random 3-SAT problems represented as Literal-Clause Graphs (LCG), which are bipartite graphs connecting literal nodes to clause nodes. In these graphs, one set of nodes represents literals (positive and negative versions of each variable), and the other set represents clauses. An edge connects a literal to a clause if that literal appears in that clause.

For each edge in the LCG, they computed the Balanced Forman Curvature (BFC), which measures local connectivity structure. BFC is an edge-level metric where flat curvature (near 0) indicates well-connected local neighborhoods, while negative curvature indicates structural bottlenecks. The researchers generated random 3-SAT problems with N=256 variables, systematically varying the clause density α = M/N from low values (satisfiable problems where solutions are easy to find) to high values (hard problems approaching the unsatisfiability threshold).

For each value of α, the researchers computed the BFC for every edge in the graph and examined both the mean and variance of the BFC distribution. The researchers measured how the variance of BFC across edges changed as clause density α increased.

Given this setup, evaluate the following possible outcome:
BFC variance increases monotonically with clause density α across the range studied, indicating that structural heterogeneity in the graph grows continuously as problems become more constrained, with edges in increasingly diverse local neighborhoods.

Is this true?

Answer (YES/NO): NO